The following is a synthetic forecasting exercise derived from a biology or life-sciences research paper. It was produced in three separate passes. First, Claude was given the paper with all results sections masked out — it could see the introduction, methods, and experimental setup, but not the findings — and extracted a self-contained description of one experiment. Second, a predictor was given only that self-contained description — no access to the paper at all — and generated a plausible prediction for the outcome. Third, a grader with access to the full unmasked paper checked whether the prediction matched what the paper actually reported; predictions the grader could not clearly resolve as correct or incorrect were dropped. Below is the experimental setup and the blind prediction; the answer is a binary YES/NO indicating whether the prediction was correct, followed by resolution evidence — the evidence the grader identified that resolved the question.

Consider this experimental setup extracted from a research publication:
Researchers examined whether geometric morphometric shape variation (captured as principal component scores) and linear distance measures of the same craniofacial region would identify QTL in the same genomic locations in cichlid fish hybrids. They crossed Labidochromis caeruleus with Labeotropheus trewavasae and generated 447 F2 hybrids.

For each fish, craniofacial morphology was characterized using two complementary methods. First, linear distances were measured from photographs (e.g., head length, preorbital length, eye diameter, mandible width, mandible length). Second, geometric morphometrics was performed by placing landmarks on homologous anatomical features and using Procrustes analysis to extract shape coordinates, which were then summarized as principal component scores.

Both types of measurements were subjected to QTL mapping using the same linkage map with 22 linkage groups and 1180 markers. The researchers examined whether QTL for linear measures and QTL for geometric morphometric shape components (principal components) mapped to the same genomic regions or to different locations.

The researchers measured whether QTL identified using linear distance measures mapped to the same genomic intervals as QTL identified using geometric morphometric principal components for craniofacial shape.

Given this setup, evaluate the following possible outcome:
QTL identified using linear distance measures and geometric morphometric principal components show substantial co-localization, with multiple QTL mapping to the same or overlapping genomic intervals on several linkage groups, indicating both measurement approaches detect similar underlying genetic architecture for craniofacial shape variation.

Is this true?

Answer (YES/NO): NO